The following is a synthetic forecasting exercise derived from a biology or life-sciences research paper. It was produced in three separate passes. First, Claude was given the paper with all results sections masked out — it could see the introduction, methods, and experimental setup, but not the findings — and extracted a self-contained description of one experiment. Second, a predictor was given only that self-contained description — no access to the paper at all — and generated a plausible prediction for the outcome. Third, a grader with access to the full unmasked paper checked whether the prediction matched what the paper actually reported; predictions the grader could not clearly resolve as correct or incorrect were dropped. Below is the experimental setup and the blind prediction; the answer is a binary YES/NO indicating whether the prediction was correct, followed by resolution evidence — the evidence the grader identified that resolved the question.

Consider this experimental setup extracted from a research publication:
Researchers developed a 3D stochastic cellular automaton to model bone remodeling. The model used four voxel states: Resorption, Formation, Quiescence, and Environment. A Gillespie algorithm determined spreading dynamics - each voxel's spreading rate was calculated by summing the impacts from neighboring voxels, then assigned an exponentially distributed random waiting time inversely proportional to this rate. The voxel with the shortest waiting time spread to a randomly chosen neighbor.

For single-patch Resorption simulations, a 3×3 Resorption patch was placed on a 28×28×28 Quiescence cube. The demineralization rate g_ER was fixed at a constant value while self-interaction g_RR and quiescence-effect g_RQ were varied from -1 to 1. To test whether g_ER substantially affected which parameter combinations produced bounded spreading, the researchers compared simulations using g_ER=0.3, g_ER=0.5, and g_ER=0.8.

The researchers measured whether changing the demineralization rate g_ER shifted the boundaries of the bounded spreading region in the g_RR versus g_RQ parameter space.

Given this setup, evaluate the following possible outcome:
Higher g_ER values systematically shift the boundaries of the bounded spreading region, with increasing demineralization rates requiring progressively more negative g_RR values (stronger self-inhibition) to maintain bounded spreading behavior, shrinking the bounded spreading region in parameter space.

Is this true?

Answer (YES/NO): NO